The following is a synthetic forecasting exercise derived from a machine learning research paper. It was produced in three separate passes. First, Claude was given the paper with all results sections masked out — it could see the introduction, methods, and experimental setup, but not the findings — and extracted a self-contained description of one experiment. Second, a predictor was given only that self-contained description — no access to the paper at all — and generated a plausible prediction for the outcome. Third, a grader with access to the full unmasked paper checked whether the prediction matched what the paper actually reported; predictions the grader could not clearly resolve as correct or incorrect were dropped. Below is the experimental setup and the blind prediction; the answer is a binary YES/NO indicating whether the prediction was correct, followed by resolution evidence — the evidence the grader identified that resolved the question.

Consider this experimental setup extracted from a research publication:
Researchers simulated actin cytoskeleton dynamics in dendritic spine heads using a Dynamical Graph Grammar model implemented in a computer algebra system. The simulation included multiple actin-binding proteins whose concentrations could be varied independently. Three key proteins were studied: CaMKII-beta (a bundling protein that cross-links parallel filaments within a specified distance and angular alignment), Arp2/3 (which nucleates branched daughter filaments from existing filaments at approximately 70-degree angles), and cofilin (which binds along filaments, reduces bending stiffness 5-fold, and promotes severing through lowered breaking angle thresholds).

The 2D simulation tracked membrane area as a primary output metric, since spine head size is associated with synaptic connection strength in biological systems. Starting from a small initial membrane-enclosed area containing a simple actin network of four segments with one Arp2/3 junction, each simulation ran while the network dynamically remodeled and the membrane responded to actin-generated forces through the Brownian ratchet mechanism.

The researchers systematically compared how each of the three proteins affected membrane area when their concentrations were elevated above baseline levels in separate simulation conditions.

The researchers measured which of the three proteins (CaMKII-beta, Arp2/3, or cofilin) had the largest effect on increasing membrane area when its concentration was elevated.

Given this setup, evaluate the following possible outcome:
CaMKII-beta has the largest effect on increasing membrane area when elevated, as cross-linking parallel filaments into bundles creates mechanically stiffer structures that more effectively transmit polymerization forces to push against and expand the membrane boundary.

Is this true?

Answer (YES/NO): NO